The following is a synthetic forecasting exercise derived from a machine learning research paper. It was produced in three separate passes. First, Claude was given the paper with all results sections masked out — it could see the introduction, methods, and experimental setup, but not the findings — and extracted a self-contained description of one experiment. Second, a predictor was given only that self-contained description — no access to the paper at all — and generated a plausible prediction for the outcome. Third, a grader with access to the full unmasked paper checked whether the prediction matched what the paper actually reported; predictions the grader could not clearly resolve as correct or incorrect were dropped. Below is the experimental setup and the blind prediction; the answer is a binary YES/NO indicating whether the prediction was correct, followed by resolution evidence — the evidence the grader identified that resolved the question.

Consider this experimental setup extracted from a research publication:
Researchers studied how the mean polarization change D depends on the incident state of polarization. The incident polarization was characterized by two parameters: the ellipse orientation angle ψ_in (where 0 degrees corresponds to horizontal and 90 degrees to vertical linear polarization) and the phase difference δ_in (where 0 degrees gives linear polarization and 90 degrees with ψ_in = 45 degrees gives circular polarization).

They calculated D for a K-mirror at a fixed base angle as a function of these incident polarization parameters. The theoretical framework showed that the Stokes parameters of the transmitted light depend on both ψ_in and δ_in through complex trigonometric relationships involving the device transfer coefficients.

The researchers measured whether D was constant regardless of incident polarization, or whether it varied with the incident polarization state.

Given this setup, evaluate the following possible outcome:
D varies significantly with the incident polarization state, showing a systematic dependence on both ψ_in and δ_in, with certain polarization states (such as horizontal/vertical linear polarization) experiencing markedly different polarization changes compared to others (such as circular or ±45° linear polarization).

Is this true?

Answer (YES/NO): NO